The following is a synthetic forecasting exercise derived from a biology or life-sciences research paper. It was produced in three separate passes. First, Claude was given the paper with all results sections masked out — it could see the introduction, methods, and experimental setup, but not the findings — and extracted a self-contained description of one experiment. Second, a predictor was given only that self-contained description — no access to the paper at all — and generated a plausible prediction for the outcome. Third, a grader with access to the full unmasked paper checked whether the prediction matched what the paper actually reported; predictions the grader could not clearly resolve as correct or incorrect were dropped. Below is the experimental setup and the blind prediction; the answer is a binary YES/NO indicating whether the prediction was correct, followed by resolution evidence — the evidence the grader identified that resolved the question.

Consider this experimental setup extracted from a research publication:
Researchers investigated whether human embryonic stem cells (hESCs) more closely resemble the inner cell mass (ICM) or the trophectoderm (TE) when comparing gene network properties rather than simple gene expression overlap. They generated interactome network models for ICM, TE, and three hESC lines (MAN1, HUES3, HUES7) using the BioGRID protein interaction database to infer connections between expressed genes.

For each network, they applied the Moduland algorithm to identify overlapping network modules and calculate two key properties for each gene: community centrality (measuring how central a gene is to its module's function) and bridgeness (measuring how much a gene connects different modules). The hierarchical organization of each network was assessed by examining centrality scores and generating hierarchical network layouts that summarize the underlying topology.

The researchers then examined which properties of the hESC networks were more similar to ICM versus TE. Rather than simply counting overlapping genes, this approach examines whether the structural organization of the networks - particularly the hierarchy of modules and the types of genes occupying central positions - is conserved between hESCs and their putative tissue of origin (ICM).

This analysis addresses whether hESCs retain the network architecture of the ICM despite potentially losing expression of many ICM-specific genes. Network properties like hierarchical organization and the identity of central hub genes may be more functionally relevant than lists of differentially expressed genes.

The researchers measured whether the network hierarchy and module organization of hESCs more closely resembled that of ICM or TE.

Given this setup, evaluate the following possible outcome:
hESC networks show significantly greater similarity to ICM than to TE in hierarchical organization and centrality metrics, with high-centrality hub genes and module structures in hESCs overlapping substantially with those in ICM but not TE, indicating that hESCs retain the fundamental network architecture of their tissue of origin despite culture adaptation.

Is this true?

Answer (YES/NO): NO